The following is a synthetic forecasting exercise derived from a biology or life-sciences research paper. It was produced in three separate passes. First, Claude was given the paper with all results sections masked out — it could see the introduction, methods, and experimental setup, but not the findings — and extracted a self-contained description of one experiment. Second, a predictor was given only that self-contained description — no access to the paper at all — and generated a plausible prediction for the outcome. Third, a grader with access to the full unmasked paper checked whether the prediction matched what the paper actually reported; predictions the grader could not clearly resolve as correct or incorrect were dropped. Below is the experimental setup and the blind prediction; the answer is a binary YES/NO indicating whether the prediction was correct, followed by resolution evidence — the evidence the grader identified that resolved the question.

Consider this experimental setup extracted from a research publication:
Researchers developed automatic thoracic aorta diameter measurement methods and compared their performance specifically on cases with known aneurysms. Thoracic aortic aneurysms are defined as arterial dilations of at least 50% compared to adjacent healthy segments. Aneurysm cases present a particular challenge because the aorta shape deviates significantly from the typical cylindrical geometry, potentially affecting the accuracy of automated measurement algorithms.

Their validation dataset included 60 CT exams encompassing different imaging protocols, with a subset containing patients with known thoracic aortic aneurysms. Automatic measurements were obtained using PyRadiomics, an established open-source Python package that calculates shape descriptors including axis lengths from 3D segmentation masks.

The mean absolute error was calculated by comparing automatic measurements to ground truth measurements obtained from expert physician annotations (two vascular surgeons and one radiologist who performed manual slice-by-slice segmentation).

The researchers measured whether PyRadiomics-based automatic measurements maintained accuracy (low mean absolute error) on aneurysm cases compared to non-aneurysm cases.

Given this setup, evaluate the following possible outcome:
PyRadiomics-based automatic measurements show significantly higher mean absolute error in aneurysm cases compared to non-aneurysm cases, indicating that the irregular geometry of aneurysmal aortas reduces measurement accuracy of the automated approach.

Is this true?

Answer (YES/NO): NO